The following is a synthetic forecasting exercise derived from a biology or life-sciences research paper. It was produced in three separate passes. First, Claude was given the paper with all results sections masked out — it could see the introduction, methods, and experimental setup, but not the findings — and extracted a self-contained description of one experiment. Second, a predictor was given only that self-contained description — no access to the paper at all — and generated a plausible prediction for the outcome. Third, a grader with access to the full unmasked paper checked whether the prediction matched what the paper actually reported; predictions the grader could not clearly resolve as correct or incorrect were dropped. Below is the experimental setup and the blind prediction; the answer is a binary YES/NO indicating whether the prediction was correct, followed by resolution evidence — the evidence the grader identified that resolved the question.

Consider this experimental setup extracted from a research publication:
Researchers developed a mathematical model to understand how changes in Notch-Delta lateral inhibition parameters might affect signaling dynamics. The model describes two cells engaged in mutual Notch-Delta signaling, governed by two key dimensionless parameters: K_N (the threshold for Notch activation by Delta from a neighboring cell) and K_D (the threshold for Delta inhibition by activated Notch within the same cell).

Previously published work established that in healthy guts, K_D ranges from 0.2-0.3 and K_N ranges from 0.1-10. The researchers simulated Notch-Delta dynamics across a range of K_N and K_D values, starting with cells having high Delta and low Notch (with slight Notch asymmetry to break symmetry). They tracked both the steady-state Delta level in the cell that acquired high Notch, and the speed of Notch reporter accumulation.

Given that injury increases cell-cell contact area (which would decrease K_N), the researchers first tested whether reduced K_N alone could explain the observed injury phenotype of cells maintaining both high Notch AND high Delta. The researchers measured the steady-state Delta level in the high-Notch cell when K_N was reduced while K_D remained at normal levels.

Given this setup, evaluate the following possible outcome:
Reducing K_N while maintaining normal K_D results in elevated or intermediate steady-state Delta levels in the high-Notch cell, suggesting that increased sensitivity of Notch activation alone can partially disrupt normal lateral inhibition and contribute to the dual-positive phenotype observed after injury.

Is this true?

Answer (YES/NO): NO